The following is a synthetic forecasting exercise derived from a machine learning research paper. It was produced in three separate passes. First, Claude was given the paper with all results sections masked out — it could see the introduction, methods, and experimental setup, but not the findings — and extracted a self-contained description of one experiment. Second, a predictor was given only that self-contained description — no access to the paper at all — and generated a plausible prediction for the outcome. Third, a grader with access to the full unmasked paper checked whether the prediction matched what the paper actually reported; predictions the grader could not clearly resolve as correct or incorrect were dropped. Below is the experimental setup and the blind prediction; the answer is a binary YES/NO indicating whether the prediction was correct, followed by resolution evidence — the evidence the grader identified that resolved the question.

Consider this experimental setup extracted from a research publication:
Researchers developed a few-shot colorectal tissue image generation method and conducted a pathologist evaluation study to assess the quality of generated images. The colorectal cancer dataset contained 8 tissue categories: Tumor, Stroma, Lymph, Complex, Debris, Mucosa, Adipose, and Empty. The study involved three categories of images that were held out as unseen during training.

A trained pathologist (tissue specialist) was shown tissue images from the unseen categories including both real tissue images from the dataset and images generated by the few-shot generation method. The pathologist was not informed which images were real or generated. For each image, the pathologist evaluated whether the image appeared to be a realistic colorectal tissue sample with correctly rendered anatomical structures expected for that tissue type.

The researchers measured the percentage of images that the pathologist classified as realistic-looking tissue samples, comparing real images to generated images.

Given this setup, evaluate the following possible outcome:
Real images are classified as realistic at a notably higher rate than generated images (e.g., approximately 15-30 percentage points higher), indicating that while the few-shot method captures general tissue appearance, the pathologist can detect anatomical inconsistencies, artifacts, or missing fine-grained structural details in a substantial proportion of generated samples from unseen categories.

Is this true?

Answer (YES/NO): NO